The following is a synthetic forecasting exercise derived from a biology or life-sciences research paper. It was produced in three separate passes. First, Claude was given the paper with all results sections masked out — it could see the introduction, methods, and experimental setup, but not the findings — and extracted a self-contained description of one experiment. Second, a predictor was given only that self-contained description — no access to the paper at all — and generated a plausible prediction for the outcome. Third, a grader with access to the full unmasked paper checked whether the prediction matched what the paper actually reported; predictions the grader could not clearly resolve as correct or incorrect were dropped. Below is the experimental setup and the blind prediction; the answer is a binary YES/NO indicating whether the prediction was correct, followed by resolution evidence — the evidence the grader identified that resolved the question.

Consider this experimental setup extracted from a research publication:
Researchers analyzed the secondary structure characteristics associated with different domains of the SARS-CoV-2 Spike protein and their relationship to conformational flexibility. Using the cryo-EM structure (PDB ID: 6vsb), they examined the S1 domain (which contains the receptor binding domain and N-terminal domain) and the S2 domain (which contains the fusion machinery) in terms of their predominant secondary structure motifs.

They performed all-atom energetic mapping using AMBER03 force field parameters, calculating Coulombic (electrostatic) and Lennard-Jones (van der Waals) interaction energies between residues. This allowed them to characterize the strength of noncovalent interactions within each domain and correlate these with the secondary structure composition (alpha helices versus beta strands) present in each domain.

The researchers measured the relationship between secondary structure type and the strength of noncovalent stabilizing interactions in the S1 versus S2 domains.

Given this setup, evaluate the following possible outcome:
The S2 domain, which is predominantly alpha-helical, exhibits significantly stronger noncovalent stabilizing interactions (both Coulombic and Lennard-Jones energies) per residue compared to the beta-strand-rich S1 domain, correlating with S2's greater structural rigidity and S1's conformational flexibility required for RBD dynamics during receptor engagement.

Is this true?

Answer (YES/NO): YES